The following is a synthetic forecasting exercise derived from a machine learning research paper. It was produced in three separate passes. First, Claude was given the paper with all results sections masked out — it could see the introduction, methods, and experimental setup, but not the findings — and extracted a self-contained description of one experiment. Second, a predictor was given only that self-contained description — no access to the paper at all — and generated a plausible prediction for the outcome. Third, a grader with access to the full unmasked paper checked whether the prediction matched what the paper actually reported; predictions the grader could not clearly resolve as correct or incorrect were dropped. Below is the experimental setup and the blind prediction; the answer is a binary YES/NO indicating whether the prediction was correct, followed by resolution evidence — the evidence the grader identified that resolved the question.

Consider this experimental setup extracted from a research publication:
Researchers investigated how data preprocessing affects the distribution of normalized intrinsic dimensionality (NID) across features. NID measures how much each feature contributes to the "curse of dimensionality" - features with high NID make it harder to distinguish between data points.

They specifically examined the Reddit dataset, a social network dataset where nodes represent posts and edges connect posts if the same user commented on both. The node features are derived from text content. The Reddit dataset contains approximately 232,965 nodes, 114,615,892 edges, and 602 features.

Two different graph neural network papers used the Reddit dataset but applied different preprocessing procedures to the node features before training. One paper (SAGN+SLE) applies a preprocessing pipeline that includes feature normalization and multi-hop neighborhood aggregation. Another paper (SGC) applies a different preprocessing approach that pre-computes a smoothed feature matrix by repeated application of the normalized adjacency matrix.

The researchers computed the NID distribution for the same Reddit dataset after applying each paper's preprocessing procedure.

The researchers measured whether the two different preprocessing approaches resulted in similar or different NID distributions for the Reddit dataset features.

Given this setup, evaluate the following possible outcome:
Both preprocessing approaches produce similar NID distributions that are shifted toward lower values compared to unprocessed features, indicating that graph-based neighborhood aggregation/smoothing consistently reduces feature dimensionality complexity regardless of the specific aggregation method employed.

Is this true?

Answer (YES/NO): NO